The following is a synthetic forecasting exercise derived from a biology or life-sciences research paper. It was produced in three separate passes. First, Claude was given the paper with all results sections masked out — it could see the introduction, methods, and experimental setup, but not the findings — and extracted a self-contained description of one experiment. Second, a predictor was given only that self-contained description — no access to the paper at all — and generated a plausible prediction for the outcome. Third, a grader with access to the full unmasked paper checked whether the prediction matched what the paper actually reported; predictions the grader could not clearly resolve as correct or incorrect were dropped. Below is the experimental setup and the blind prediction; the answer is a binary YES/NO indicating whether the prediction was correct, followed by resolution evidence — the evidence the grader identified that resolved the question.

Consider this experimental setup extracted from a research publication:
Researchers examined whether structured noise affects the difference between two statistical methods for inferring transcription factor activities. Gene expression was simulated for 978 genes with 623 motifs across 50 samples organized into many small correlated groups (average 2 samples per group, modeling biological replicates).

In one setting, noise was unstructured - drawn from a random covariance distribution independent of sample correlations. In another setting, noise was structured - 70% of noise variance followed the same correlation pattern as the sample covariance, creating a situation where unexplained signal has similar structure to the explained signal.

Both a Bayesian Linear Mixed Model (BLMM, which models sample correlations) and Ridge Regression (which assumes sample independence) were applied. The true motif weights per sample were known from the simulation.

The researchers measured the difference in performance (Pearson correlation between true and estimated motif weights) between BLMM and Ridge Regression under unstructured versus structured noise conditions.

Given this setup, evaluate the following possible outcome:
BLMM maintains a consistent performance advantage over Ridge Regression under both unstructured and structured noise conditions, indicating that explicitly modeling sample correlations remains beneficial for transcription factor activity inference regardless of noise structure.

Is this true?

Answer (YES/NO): NO